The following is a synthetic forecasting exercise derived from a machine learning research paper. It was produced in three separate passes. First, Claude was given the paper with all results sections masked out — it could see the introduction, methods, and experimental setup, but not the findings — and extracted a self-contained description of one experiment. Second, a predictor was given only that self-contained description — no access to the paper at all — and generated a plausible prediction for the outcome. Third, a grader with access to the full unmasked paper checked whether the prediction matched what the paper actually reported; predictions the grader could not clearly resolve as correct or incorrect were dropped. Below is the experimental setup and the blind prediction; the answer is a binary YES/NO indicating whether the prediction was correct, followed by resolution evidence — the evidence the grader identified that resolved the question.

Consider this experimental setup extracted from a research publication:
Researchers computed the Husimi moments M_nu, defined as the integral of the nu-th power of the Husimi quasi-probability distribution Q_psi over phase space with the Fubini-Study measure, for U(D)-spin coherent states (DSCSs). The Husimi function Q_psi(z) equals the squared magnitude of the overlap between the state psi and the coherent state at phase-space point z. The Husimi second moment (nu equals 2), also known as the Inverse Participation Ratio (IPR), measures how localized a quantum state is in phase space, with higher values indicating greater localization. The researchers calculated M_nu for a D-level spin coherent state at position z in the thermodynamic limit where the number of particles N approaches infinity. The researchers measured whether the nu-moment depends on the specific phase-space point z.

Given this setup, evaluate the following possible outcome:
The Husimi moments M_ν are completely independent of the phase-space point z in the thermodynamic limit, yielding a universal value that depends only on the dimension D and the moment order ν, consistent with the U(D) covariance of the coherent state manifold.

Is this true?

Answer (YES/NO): YES